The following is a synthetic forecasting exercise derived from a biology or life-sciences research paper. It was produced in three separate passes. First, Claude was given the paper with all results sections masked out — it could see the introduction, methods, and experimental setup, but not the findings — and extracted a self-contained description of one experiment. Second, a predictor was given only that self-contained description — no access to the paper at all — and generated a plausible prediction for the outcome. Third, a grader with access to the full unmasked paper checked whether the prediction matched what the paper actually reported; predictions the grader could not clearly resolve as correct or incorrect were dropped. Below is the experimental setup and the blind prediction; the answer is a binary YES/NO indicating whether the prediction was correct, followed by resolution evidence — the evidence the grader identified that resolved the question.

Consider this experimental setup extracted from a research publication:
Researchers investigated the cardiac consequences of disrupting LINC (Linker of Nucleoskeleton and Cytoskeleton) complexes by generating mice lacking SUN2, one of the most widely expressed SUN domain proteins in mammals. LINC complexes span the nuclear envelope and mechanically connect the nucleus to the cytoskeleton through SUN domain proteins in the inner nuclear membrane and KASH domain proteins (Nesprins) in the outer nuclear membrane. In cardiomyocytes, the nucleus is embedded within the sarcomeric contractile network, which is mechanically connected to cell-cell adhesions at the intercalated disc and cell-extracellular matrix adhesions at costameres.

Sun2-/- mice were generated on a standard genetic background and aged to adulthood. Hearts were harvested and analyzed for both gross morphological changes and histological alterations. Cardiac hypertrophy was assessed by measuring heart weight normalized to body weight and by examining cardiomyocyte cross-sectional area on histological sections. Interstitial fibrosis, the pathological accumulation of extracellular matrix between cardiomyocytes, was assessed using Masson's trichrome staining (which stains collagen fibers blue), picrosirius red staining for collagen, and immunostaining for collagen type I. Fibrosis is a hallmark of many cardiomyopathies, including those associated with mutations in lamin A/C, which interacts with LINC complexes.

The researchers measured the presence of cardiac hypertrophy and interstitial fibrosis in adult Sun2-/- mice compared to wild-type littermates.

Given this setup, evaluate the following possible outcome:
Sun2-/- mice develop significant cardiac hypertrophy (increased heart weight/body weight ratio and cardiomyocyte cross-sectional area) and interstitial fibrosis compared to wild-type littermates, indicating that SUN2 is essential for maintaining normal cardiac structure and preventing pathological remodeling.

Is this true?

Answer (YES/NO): NO